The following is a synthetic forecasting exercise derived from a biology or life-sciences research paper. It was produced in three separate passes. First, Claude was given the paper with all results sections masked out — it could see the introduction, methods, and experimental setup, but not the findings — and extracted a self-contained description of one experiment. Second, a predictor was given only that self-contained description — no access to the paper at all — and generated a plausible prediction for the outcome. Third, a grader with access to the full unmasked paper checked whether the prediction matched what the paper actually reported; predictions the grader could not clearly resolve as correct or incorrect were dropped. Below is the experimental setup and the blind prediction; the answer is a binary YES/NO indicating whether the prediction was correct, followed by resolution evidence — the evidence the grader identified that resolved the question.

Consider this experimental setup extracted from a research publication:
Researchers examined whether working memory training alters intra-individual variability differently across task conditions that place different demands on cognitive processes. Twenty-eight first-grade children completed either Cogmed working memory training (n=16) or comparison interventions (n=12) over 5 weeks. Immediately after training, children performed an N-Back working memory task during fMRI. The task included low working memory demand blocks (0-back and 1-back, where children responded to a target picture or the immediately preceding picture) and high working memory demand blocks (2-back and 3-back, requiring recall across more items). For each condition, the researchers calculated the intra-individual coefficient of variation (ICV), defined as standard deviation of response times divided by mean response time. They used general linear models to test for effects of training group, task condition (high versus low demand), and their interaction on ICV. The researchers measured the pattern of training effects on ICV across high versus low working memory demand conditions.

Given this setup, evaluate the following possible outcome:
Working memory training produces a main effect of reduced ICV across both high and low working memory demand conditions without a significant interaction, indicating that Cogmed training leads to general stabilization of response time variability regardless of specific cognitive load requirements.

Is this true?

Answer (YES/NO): YES